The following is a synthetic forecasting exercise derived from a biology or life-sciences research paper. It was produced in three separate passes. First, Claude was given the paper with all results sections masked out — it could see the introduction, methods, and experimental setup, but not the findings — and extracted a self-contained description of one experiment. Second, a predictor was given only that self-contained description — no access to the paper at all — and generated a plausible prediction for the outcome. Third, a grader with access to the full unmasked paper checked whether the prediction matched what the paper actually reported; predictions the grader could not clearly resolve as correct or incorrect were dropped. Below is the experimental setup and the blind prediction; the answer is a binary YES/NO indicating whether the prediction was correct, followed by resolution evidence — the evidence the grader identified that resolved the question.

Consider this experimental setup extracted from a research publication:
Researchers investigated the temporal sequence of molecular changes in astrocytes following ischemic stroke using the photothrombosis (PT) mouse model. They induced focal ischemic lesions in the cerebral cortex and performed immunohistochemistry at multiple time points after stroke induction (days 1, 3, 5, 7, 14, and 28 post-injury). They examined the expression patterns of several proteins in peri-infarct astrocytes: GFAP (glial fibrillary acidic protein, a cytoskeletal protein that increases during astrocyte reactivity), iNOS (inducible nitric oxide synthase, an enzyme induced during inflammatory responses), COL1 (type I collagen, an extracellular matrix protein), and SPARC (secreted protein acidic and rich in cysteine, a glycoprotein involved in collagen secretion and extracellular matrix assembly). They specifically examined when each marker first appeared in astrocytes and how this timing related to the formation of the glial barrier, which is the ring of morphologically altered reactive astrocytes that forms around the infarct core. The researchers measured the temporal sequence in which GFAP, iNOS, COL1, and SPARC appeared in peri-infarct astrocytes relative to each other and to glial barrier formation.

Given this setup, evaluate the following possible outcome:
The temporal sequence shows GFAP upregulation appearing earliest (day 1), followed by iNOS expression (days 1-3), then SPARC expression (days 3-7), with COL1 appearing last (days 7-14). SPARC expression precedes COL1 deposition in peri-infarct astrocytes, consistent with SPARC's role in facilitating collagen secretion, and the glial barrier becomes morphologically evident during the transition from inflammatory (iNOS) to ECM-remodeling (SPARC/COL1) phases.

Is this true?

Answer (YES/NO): NO